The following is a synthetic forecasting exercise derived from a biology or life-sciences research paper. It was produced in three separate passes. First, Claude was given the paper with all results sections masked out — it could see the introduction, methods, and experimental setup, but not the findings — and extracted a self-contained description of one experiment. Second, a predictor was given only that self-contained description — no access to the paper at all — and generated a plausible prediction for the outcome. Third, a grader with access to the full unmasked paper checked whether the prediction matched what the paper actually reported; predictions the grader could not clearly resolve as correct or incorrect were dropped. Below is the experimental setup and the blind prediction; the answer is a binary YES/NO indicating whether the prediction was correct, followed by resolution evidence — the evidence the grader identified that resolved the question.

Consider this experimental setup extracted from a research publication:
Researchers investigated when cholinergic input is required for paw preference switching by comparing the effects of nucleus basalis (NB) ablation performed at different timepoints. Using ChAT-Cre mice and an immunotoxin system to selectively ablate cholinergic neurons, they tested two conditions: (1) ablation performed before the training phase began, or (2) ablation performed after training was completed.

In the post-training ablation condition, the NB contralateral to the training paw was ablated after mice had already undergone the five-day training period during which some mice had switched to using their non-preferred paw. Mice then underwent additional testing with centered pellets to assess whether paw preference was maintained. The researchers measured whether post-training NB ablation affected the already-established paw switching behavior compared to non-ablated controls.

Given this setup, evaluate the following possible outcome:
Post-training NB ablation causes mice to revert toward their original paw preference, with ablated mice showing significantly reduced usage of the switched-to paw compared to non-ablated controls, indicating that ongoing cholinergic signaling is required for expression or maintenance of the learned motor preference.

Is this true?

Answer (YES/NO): NO